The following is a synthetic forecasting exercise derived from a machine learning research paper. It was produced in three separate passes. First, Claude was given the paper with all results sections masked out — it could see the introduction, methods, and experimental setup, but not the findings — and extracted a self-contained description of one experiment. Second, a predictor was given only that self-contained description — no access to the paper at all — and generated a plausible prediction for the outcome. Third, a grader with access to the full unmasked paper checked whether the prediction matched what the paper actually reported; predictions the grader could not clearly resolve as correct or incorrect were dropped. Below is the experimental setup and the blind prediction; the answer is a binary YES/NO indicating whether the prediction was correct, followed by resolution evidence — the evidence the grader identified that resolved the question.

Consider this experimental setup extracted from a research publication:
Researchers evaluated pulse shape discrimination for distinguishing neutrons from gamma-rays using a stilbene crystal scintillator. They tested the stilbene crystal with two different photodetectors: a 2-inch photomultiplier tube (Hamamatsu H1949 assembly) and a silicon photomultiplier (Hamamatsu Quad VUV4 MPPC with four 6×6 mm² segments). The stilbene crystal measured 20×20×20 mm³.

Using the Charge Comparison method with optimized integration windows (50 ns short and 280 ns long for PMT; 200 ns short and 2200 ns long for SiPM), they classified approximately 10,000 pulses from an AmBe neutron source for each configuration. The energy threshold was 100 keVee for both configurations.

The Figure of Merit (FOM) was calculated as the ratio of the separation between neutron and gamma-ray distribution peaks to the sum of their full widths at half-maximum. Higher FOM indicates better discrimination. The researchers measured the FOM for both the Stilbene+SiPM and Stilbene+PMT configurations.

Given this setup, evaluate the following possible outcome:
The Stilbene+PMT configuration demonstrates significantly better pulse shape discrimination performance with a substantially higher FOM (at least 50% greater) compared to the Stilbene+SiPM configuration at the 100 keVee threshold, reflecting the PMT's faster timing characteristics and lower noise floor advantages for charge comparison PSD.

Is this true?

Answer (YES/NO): NO